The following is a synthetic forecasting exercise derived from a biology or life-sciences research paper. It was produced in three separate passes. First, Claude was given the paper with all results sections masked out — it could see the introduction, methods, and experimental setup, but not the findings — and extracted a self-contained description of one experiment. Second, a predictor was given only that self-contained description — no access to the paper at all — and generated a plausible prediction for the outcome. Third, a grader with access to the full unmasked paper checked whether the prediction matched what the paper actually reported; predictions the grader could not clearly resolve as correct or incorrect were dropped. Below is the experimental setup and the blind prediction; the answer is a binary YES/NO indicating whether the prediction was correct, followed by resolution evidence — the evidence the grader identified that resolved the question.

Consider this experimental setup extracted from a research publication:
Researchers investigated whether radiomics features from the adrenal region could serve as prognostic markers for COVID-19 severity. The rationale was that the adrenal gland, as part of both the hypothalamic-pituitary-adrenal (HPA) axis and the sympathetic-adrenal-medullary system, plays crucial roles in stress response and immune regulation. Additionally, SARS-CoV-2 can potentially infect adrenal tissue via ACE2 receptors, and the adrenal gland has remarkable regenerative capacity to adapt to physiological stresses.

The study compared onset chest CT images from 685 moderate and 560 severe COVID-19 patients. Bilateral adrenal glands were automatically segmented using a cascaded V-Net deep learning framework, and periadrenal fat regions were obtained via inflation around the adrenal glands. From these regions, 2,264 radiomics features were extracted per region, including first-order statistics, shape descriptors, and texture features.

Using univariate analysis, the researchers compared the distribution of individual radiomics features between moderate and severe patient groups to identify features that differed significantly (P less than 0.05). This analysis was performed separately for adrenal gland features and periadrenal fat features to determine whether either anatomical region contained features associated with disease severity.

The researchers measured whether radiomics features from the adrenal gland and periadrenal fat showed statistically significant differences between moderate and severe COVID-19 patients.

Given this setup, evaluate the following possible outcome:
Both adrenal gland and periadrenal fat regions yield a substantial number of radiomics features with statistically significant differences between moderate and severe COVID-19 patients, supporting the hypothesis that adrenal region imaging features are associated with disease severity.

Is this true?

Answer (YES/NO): YES